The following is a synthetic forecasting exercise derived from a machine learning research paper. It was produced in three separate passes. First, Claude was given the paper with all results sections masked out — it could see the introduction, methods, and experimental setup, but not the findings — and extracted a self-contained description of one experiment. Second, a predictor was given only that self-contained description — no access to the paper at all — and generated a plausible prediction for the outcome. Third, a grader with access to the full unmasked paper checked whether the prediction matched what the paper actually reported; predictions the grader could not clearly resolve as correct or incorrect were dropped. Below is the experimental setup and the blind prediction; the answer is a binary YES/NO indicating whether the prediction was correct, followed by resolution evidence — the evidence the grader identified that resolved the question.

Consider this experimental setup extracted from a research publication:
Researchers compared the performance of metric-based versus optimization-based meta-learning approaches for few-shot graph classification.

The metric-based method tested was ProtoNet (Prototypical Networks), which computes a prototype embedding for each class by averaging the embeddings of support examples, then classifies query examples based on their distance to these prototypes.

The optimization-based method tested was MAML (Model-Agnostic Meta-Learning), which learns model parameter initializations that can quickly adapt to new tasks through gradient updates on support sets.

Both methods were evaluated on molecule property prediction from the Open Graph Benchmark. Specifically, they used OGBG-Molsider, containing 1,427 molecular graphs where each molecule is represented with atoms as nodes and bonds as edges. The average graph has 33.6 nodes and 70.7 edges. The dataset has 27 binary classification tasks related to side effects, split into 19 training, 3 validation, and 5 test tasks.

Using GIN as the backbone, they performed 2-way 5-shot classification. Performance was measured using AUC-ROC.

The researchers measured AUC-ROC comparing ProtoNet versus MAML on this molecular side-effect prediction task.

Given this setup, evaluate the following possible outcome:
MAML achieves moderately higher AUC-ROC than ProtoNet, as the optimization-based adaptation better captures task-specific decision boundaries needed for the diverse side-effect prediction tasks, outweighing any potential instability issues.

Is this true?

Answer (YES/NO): YES